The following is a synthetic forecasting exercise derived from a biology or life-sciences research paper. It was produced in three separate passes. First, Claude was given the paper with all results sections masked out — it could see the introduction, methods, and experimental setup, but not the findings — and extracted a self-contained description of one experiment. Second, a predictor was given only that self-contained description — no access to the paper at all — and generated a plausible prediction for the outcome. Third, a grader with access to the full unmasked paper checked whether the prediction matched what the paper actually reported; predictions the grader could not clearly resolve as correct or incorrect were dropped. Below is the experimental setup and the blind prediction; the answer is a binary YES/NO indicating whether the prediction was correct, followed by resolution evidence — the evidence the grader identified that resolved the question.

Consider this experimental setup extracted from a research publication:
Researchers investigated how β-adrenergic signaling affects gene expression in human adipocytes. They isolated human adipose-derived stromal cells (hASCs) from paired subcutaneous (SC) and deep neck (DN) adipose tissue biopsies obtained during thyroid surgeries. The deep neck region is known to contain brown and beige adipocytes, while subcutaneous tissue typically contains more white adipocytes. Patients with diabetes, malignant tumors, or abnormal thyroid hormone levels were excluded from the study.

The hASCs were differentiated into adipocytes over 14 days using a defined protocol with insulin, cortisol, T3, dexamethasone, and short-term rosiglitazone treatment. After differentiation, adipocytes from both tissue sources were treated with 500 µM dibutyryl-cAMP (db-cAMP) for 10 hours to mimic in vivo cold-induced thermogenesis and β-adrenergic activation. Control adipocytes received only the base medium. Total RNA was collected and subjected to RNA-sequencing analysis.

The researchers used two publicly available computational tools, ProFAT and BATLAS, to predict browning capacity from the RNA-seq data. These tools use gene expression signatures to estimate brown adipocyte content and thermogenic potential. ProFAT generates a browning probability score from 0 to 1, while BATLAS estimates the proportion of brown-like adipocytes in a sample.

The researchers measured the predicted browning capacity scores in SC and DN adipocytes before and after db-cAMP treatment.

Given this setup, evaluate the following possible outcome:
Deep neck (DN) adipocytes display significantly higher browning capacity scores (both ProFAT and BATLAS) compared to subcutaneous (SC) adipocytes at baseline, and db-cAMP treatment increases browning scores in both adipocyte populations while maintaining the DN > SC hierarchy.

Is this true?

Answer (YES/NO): NO